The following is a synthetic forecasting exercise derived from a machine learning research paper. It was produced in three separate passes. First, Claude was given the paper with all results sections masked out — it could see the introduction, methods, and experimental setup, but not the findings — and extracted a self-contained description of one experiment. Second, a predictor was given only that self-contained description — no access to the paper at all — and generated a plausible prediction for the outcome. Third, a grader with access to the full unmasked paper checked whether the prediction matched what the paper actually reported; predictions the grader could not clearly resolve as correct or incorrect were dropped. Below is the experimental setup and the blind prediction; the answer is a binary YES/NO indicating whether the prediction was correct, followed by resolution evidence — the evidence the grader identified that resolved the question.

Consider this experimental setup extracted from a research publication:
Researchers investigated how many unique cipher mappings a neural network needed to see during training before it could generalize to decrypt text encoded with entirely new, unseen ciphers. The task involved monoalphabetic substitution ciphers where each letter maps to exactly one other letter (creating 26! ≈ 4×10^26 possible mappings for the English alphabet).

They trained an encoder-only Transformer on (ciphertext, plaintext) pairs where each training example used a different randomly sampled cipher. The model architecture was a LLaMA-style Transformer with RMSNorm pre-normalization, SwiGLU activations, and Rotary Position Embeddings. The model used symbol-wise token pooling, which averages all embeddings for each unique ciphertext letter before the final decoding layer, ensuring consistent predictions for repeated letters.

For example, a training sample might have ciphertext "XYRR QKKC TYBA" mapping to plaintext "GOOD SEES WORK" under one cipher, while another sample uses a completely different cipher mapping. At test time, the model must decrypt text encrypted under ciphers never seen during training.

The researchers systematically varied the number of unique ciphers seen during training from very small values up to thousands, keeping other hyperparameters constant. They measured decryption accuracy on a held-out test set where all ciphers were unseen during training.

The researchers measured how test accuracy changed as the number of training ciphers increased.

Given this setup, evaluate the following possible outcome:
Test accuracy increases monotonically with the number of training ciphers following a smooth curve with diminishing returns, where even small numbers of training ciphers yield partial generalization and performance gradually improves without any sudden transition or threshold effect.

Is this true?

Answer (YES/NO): NO